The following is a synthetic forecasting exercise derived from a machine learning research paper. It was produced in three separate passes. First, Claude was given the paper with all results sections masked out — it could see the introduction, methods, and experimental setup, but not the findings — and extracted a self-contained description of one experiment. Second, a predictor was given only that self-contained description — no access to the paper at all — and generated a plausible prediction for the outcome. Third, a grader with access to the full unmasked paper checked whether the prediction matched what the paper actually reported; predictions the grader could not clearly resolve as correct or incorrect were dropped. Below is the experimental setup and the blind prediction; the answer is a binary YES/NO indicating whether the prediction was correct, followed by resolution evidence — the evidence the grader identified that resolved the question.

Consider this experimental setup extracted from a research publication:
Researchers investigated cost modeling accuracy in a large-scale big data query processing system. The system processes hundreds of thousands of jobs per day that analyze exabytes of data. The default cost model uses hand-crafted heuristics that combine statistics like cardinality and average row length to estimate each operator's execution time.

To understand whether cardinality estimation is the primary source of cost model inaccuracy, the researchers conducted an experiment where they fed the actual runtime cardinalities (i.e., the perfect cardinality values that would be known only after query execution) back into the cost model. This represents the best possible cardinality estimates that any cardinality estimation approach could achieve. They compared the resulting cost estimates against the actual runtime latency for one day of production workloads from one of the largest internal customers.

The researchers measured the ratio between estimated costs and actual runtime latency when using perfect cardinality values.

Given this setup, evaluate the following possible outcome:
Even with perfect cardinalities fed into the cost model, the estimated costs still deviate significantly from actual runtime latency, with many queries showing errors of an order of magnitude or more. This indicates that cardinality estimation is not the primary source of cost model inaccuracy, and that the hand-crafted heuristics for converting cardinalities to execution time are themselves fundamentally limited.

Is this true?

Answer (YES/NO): YES